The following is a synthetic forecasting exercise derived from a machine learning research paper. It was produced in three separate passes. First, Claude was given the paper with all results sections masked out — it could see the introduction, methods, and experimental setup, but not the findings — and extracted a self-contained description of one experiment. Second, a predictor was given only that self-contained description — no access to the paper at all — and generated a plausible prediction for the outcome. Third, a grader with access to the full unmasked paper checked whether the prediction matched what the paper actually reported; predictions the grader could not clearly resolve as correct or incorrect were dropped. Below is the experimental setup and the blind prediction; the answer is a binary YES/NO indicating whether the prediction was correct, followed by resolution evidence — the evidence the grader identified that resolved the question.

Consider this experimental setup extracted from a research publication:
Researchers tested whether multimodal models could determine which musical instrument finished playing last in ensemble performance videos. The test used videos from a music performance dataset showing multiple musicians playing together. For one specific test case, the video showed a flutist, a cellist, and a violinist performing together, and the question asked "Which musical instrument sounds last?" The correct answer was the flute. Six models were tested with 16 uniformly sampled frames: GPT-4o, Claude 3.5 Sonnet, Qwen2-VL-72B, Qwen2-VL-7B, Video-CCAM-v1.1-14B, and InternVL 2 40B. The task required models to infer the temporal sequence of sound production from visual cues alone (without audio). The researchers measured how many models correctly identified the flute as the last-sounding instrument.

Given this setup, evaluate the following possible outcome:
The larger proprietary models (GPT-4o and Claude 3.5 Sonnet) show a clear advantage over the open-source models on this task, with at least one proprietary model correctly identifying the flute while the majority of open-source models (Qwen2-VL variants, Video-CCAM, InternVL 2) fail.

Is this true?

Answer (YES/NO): NO